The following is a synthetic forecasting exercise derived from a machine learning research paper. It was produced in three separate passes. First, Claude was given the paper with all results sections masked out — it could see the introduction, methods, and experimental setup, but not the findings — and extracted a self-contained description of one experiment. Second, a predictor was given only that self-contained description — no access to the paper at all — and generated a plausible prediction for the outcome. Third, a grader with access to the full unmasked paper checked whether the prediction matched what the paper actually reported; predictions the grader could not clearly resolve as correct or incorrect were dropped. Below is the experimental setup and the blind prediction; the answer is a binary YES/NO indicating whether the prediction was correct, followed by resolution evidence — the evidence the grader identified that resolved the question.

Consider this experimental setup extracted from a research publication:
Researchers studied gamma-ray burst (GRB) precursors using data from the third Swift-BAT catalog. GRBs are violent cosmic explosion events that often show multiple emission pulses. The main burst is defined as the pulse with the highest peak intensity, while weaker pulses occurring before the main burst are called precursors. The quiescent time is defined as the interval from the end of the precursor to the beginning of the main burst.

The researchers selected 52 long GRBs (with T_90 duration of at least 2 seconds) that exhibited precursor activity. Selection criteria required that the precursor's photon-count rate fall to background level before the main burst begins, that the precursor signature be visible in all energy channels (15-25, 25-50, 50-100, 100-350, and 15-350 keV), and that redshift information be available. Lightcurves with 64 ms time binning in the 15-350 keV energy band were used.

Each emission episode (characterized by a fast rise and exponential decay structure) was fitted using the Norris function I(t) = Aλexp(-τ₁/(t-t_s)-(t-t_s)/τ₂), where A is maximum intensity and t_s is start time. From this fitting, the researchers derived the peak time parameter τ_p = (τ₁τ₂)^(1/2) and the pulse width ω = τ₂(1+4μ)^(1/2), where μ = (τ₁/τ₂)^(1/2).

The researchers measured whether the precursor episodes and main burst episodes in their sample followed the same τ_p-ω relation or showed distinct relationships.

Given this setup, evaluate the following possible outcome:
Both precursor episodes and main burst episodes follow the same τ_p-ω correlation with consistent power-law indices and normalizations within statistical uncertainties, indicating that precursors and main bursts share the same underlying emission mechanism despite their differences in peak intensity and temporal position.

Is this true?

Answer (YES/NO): YES